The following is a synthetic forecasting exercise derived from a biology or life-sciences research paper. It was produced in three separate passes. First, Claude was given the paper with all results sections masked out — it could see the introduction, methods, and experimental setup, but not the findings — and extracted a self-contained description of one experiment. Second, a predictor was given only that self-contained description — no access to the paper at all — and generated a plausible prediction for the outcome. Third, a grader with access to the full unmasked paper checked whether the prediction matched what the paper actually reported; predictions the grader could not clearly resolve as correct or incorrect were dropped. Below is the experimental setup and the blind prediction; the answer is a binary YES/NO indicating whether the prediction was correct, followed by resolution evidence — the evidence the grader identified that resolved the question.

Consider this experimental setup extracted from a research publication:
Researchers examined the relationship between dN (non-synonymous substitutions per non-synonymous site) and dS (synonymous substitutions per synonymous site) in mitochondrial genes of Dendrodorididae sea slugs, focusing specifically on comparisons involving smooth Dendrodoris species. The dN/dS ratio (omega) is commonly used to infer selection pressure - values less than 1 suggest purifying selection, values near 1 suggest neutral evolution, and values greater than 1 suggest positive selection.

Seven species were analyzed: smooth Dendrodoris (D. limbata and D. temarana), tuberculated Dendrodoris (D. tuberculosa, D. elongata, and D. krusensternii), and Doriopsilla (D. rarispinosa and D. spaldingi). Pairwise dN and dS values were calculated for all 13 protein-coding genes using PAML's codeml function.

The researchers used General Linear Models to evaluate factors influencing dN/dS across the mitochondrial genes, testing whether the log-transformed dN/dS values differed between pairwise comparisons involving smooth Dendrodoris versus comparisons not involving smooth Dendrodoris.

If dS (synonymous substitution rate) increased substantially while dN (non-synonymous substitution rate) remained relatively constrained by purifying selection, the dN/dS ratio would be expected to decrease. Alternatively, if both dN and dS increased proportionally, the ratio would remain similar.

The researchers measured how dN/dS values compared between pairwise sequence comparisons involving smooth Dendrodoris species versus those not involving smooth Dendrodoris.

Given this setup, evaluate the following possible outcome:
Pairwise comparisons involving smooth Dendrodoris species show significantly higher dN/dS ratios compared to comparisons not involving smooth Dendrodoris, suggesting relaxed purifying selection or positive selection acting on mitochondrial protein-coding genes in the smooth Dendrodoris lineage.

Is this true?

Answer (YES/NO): YES